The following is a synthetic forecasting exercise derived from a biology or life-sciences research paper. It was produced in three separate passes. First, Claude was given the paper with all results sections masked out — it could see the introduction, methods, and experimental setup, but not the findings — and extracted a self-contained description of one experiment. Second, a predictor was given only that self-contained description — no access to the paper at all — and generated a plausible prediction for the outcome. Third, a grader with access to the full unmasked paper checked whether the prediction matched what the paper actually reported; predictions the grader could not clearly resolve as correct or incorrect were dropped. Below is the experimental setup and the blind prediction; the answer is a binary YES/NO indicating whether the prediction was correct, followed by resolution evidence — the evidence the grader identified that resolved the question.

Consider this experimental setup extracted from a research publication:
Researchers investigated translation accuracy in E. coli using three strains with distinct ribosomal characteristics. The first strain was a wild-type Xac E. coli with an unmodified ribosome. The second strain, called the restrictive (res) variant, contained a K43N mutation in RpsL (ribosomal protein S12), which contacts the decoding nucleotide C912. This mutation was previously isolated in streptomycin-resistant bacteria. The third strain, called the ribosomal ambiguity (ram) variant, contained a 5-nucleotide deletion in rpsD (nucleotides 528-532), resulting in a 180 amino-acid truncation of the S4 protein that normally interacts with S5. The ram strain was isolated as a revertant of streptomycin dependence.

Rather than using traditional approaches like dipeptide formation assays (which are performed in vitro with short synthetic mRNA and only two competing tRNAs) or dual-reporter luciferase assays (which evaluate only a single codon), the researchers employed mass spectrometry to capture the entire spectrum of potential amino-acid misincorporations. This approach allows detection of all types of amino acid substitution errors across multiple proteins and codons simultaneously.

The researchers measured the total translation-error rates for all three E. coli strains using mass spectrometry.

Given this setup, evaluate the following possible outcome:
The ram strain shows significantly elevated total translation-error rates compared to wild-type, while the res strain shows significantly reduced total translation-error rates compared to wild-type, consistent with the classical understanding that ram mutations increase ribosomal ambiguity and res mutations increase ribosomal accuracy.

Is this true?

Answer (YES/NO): NO